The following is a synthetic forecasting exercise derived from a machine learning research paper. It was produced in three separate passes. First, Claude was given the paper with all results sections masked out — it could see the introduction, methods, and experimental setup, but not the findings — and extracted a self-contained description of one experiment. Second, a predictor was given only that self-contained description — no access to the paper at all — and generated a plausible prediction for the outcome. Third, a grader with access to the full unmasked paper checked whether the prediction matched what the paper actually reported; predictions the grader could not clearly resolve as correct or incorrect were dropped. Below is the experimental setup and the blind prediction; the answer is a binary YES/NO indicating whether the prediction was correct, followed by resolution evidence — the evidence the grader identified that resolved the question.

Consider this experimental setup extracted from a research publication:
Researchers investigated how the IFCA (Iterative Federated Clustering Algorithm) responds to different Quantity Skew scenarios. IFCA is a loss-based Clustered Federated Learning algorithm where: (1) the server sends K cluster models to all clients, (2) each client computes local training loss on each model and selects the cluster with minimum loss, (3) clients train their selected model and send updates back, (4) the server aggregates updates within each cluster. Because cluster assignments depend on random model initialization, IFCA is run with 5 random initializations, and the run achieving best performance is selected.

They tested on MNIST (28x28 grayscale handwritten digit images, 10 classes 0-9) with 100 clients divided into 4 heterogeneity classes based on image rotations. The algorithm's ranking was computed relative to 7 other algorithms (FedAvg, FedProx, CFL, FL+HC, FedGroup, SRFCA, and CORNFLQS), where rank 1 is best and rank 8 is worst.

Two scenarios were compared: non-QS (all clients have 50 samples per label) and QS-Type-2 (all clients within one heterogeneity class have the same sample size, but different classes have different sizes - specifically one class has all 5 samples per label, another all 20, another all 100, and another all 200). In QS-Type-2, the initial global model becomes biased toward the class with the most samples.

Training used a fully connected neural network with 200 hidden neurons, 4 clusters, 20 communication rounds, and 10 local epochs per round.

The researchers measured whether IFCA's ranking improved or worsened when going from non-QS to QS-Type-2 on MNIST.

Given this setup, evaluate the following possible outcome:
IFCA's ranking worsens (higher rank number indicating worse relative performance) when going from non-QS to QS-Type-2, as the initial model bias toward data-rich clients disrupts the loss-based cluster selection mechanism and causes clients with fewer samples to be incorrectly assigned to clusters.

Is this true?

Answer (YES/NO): NO